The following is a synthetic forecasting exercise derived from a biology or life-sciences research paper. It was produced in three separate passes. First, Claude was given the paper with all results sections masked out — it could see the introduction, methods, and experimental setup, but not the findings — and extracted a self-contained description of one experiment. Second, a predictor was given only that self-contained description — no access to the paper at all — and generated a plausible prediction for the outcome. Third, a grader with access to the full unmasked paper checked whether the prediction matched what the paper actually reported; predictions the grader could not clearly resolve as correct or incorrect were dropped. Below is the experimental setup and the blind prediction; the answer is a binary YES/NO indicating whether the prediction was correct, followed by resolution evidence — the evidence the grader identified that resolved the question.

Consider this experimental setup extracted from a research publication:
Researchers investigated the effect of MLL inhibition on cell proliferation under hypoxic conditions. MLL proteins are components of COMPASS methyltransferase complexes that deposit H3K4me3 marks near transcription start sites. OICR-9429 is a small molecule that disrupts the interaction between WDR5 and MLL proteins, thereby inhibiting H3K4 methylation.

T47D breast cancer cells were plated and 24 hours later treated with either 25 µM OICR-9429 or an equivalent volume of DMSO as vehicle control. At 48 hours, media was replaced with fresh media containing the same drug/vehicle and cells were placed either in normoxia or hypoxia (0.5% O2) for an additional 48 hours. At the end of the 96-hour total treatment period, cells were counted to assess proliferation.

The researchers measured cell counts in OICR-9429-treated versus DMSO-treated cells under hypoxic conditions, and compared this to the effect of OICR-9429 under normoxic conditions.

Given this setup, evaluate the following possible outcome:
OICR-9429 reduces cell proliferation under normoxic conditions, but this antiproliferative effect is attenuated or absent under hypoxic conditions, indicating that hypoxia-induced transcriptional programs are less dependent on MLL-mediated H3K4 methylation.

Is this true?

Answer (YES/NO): NO